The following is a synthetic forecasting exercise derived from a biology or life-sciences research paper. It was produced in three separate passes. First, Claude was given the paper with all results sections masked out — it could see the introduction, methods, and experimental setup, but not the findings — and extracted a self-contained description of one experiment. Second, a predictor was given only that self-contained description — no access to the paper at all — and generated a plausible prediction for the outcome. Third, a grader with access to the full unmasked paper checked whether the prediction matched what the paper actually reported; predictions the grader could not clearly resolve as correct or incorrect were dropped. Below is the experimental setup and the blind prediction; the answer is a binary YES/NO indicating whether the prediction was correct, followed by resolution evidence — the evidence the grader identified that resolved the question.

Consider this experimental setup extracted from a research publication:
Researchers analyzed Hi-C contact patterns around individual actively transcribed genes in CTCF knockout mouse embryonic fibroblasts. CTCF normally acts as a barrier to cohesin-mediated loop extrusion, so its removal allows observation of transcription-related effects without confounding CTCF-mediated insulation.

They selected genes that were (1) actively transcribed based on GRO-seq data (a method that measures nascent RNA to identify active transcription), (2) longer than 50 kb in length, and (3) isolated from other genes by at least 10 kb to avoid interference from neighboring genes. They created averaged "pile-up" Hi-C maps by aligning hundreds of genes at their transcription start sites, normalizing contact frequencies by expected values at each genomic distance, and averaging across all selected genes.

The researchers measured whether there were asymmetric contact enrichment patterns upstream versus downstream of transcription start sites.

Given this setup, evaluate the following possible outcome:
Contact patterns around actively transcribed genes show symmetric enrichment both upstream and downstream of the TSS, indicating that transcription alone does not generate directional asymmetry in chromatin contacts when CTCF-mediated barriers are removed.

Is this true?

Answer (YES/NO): NO